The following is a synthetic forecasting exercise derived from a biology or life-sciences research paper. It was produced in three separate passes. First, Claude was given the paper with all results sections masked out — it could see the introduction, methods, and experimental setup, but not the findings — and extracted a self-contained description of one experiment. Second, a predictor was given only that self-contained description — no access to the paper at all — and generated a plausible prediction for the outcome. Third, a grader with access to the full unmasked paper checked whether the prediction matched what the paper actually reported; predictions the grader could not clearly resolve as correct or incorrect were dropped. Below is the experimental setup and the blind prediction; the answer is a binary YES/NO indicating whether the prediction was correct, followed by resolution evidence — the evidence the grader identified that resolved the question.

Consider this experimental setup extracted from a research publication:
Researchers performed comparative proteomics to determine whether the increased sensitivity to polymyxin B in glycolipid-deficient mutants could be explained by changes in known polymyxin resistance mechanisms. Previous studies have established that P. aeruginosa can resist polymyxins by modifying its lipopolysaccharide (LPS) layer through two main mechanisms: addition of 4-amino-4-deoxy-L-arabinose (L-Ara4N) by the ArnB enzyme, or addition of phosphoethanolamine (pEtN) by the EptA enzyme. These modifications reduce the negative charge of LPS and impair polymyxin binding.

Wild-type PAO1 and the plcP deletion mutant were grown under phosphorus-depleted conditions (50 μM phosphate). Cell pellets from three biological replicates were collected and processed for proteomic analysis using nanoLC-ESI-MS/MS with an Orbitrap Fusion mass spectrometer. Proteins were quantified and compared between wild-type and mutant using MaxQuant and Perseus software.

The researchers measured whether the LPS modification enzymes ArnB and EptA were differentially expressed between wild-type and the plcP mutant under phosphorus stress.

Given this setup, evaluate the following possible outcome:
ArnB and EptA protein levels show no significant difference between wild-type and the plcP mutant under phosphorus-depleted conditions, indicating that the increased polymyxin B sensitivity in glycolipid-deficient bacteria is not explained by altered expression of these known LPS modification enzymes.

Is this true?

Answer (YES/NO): YES